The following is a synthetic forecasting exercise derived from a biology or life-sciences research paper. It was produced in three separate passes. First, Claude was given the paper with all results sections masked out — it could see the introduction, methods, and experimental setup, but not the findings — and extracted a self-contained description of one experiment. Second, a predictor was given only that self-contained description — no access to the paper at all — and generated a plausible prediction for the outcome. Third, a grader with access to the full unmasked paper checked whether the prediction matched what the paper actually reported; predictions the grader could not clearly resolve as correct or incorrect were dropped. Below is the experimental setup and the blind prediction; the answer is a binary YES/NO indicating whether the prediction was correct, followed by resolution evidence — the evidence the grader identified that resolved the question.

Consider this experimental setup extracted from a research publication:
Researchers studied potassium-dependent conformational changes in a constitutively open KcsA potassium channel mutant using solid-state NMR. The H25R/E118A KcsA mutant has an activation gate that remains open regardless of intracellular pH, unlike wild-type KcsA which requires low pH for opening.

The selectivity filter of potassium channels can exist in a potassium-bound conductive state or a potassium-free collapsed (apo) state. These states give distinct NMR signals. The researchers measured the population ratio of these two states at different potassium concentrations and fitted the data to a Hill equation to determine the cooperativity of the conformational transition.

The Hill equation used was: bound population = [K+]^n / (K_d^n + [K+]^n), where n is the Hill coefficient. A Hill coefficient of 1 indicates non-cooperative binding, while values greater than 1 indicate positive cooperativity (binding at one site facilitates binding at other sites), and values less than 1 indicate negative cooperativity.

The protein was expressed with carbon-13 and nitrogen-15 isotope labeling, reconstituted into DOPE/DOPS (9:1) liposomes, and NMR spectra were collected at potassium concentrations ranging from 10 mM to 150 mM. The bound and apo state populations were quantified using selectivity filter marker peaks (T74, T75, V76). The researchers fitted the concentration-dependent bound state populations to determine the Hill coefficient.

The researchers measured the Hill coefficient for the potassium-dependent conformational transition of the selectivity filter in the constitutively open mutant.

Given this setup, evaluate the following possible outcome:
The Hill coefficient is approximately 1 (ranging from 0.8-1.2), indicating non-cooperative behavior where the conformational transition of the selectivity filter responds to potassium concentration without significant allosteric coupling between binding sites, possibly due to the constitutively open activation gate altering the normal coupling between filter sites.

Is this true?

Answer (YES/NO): NO